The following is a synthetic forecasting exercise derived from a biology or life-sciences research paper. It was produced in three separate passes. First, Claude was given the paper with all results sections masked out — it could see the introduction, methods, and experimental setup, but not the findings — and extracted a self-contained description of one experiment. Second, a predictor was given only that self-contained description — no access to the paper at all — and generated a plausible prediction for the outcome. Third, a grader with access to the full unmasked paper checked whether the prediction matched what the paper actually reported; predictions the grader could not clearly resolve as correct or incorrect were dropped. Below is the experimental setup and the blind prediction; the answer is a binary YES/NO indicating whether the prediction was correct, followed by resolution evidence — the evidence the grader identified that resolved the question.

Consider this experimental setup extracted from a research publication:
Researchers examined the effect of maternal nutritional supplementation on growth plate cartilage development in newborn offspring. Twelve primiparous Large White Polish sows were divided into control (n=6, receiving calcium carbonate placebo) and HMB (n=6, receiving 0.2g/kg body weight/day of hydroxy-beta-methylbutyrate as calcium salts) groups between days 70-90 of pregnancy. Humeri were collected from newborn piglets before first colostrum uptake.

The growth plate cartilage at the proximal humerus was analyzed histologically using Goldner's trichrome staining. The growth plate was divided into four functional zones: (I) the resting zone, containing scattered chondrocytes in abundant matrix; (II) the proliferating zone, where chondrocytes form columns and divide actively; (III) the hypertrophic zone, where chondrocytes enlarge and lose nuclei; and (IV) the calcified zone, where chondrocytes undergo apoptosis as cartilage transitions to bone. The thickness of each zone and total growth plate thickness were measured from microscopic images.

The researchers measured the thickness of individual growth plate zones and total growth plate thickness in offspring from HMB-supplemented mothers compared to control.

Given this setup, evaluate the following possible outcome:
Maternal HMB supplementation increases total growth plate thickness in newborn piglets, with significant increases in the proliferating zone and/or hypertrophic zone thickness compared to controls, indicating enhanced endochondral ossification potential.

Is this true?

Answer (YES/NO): NO